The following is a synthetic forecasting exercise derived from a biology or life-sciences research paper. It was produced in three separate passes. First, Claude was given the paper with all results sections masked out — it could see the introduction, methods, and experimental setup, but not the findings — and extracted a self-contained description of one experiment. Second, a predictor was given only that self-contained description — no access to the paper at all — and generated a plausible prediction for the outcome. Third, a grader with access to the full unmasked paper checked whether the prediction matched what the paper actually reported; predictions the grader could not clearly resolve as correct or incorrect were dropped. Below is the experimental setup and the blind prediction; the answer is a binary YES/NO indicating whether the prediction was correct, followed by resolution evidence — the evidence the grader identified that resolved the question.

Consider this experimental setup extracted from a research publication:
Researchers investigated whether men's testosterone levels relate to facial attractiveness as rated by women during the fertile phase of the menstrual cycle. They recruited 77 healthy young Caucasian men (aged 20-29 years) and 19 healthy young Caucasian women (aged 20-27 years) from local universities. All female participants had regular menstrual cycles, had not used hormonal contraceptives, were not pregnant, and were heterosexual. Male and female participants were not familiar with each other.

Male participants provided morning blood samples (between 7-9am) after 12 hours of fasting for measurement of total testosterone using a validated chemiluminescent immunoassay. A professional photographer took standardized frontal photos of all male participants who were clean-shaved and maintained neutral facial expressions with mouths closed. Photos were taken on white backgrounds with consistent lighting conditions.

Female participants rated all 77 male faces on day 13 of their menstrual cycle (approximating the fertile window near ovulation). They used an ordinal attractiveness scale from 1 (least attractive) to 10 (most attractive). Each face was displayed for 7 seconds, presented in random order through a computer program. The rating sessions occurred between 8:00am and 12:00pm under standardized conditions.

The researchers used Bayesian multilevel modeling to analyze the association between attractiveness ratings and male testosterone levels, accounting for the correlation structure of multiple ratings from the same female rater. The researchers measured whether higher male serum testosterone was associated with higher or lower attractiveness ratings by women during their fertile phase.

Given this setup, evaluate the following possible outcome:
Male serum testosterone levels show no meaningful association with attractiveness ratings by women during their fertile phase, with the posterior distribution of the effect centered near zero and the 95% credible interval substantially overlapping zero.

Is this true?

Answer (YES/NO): NO